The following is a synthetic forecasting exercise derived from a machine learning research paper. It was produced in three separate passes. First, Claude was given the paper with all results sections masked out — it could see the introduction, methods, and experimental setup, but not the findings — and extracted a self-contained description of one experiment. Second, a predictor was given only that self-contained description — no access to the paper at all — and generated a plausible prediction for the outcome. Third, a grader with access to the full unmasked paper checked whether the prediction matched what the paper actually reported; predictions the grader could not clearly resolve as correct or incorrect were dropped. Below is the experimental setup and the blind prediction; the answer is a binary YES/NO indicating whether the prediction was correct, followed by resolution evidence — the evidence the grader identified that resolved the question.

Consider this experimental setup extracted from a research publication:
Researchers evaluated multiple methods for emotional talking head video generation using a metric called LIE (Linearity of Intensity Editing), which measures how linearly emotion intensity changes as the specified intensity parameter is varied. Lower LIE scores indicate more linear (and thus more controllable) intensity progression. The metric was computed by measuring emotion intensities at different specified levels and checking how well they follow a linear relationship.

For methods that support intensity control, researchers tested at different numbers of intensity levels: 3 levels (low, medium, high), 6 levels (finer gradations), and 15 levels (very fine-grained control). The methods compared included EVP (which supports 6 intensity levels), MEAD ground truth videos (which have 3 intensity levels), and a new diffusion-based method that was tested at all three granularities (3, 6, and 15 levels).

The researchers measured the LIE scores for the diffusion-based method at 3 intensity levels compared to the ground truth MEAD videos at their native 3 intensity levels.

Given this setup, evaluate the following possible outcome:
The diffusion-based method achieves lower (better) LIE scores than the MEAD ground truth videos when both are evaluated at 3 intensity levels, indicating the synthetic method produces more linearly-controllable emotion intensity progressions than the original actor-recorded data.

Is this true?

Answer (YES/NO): YES